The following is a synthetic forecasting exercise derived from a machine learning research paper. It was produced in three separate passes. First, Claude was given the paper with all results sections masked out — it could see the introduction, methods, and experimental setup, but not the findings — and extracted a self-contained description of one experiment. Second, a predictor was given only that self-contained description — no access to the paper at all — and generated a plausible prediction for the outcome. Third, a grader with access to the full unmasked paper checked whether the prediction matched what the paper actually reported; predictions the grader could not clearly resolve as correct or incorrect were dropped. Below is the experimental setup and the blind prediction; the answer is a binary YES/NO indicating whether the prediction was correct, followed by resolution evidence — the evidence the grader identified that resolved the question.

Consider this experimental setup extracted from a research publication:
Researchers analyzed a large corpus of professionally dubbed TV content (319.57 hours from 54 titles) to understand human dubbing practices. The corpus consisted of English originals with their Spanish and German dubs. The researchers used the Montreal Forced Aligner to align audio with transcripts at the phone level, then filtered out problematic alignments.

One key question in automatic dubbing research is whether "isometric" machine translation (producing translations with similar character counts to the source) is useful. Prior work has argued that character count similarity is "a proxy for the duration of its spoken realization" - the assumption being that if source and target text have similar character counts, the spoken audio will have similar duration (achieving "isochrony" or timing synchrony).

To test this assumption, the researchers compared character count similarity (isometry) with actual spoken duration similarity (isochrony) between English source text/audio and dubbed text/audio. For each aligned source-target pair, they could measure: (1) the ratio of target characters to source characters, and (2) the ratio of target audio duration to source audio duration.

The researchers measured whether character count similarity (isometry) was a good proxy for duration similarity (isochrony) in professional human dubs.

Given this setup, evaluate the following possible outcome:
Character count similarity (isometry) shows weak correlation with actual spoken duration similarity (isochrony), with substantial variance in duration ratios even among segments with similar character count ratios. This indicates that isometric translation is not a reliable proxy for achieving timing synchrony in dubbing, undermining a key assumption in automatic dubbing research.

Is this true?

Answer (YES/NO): NO